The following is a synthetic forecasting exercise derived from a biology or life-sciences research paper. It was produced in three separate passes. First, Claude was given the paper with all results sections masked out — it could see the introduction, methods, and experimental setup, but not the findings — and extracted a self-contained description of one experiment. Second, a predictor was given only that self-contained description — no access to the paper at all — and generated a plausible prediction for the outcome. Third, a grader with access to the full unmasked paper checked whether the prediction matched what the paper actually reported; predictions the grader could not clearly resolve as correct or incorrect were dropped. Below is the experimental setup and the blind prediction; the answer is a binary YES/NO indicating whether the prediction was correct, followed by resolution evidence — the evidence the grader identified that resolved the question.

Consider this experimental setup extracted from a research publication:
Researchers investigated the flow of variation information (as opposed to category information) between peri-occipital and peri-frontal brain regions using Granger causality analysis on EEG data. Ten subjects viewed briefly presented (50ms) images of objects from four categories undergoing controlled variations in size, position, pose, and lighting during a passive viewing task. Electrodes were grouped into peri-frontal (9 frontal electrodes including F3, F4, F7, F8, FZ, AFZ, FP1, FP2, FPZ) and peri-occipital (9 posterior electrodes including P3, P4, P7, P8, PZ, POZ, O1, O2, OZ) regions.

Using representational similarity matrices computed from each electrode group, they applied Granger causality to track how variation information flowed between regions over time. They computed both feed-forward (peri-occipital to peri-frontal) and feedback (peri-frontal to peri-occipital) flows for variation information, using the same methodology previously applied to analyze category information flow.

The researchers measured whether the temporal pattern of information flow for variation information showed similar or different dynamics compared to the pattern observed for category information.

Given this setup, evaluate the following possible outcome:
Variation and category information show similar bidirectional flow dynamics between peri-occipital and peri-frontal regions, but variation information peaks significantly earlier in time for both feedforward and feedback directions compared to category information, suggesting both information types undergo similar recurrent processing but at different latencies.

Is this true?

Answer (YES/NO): NO